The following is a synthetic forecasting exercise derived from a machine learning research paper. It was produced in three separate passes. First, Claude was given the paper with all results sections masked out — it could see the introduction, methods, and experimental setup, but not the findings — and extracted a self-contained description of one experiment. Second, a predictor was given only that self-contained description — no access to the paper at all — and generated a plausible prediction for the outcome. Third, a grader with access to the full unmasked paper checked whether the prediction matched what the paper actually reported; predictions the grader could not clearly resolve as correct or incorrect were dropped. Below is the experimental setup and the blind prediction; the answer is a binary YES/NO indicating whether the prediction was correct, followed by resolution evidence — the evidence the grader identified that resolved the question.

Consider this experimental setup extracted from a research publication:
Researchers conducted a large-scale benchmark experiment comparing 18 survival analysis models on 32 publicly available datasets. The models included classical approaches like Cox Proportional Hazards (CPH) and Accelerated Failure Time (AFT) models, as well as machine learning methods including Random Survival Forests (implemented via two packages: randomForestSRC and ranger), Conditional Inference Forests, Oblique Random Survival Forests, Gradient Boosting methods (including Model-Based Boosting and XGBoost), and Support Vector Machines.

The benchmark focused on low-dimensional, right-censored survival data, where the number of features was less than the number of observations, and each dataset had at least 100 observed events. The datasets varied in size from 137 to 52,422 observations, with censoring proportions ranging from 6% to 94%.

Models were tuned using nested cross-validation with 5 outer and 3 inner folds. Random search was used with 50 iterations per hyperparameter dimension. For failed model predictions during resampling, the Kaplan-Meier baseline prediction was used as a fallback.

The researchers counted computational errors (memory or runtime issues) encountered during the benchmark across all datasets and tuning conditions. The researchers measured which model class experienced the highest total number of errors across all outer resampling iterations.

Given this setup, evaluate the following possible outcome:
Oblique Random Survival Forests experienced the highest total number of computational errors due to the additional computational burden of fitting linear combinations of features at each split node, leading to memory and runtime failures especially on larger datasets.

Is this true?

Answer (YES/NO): NO